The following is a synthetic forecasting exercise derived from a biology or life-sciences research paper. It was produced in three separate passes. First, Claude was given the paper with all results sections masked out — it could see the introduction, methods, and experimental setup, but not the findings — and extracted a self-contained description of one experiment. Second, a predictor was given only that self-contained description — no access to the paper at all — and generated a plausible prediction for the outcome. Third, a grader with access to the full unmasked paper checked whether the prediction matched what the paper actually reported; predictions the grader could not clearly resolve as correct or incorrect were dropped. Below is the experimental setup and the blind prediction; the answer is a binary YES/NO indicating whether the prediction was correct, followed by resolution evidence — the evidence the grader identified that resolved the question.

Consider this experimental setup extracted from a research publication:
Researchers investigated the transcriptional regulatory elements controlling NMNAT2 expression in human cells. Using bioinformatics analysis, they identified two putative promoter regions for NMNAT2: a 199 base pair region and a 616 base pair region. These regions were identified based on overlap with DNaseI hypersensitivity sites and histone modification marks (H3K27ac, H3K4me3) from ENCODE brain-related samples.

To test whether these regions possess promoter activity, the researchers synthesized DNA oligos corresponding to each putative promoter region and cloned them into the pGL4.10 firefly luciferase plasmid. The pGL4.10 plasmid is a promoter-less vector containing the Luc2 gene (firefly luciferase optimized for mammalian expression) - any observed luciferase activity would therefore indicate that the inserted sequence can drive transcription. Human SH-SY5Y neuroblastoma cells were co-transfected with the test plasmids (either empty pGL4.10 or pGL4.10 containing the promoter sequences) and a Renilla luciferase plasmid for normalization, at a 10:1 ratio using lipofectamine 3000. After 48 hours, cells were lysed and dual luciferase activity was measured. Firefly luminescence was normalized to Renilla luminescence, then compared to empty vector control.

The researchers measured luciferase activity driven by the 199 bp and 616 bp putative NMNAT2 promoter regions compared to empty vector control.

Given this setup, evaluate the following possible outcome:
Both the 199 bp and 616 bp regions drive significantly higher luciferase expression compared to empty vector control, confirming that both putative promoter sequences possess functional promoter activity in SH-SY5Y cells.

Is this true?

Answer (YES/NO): YES